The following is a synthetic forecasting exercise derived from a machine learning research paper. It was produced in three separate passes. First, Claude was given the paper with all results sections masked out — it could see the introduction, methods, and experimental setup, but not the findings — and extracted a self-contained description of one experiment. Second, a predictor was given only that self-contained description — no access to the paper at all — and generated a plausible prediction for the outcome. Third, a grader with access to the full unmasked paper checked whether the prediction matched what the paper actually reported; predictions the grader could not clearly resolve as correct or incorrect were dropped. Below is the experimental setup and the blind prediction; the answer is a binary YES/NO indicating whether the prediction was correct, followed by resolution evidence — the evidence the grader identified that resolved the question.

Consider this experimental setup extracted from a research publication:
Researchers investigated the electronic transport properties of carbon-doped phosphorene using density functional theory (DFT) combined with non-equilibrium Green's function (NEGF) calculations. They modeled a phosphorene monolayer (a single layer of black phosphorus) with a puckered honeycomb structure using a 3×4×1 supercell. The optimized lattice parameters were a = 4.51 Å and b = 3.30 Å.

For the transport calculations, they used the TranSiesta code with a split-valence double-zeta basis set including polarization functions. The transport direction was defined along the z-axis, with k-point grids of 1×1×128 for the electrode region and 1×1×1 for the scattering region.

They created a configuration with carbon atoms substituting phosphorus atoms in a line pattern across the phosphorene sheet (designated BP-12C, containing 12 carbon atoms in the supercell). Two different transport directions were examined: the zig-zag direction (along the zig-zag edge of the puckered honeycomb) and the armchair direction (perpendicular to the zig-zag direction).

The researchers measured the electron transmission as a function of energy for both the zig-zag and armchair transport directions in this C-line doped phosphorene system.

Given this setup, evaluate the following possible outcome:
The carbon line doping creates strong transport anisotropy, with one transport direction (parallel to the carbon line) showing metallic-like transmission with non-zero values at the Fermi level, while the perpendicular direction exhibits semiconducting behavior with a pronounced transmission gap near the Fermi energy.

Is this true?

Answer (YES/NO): YES